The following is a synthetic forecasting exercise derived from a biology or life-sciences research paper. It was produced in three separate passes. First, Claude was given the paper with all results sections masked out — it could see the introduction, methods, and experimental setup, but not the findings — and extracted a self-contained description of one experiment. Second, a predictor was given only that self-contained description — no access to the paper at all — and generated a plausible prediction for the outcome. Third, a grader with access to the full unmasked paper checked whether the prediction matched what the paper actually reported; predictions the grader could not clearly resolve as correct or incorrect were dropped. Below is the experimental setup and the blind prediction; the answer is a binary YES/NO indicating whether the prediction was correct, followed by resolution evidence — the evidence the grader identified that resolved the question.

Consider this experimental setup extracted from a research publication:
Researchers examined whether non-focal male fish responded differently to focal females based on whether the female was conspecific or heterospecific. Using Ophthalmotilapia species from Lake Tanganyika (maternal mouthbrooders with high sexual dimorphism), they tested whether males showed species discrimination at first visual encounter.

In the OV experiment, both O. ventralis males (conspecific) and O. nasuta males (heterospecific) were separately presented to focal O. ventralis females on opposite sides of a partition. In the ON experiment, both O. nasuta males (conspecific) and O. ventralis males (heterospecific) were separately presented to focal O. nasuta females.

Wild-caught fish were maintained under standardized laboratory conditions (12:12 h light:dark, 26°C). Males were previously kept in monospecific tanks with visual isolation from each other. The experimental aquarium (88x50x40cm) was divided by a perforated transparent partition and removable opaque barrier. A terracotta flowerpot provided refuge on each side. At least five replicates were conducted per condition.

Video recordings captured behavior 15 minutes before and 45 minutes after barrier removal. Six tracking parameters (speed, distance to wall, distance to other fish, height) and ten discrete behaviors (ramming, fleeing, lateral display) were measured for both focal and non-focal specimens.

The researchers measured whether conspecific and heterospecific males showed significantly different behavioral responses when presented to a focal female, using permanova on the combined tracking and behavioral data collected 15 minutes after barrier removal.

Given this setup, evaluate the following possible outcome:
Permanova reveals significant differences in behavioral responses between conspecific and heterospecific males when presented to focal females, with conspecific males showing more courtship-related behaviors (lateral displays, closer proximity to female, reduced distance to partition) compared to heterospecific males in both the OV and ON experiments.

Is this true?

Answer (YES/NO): NO